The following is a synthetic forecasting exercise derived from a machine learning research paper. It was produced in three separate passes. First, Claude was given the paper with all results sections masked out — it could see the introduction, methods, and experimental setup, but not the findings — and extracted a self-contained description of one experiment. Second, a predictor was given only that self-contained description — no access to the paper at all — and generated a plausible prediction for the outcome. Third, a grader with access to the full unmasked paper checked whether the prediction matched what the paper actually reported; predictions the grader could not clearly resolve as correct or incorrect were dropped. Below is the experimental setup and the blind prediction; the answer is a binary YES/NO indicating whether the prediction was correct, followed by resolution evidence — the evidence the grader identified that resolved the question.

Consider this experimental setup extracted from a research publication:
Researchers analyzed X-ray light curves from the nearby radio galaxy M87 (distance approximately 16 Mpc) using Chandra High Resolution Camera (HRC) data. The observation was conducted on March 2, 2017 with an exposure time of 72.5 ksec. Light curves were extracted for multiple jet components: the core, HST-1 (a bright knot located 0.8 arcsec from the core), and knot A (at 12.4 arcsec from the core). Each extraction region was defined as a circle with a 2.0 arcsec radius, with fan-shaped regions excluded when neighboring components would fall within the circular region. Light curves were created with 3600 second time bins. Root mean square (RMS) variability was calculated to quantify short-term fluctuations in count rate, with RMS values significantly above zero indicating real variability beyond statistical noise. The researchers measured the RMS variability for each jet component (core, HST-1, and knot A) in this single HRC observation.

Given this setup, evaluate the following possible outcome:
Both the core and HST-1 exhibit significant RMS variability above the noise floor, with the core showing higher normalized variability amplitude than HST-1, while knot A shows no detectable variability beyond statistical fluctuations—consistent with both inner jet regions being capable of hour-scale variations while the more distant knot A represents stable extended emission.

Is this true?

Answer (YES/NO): NO